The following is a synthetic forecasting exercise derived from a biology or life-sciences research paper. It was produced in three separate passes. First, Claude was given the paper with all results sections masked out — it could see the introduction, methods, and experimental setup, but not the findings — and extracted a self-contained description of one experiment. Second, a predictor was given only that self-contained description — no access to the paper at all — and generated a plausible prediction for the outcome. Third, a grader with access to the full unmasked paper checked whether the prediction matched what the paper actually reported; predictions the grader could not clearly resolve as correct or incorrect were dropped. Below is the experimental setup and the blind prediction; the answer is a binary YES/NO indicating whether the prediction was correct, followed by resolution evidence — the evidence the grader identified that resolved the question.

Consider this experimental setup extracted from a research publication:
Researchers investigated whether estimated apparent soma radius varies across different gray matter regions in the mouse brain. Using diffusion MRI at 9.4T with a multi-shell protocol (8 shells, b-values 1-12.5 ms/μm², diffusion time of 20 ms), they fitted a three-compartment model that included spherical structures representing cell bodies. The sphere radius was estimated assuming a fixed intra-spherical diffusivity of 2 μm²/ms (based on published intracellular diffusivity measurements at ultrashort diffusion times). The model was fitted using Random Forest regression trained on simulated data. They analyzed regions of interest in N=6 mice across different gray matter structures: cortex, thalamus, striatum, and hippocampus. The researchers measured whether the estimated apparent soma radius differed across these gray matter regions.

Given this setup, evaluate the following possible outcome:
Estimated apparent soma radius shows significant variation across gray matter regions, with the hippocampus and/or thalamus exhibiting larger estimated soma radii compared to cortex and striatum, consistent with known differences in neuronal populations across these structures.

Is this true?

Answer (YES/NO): YES